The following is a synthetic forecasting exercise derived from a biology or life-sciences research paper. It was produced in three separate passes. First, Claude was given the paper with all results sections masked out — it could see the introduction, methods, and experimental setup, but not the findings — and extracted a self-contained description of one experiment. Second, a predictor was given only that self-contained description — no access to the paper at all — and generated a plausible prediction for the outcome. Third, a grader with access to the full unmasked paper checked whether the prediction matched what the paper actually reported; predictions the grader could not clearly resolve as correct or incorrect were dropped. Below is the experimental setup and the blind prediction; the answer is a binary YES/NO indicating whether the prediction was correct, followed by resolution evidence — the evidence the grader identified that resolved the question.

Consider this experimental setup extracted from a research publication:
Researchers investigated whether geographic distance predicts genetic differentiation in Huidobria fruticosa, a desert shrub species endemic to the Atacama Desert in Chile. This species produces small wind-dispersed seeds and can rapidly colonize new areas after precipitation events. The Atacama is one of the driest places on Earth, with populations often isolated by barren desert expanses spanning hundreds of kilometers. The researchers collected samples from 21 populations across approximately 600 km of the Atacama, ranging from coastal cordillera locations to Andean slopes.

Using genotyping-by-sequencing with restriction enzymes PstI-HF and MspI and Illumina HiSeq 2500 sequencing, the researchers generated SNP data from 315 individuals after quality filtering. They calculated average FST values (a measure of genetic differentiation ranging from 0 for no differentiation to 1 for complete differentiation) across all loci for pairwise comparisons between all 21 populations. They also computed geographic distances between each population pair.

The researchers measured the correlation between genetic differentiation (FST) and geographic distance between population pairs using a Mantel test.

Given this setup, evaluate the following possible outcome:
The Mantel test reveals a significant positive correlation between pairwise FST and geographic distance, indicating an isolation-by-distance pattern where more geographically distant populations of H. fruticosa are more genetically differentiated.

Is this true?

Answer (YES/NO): YES